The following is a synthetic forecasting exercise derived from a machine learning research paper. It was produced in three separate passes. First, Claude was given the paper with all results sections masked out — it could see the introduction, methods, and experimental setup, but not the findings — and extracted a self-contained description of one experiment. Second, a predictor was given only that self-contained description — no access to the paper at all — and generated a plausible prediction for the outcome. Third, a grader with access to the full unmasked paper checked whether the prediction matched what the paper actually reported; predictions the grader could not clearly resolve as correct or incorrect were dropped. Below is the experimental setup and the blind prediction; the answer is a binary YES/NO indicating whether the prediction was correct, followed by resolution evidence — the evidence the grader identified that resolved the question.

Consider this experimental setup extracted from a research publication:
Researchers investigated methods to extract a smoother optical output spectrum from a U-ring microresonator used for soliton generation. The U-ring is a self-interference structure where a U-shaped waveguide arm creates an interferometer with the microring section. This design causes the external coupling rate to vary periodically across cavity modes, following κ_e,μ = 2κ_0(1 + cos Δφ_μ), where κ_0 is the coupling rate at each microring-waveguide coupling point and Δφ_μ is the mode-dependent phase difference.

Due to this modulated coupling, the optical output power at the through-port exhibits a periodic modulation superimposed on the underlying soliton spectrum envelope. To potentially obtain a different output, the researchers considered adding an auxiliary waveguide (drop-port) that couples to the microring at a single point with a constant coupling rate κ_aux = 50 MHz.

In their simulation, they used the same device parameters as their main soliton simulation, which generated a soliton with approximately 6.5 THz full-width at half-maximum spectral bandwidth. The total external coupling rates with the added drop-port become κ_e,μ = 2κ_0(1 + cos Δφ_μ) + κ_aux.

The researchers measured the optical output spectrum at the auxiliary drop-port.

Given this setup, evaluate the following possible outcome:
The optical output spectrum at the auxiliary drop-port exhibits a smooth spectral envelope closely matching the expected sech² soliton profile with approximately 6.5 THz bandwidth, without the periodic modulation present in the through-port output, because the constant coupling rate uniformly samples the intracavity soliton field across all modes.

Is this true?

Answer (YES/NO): YES